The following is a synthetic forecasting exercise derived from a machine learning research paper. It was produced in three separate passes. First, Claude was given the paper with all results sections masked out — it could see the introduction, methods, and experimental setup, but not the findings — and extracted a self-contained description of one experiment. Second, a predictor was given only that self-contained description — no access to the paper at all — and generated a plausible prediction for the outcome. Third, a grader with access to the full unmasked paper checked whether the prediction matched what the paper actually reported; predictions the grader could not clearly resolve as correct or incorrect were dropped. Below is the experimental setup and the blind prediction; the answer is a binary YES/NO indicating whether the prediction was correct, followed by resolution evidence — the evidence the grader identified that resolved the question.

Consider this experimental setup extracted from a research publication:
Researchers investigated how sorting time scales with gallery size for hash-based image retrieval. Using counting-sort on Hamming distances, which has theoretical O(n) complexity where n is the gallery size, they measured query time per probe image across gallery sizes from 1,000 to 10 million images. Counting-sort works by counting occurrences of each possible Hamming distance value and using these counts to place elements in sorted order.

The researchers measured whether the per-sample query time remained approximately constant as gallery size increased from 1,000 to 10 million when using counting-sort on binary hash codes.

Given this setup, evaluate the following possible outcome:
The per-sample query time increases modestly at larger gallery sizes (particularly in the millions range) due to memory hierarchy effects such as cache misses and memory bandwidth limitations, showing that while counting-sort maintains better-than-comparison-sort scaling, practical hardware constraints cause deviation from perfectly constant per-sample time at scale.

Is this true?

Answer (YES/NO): NO